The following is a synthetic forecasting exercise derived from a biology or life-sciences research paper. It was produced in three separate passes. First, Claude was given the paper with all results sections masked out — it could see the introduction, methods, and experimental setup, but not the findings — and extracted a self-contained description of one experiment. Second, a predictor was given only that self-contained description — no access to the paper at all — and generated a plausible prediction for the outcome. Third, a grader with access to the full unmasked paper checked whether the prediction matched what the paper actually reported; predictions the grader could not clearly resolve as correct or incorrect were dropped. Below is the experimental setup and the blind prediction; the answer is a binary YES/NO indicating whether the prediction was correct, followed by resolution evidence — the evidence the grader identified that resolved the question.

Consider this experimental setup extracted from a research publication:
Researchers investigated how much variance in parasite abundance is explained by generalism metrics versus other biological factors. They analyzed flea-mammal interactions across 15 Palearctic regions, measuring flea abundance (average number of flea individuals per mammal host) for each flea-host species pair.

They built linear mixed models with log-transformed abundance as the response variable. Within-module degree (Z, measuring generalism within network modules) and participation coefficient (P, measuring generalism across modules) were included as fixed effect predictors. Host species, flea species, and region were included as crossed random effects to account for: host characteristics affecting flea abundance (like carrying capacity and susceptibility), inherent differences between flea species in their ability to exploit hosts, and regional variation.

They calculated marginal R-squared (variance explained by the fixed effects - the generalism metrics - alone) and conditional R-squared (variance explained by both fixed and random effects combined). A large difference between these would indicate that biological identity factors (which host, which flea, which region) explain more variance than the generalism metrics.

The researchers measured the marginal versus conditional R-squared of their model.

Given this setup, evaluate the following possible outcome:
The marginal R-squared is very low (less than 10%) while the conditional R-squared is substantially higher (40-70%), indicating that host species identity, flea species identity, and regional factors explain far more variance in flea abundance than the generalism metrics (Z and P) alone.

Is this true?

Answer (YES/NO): YES